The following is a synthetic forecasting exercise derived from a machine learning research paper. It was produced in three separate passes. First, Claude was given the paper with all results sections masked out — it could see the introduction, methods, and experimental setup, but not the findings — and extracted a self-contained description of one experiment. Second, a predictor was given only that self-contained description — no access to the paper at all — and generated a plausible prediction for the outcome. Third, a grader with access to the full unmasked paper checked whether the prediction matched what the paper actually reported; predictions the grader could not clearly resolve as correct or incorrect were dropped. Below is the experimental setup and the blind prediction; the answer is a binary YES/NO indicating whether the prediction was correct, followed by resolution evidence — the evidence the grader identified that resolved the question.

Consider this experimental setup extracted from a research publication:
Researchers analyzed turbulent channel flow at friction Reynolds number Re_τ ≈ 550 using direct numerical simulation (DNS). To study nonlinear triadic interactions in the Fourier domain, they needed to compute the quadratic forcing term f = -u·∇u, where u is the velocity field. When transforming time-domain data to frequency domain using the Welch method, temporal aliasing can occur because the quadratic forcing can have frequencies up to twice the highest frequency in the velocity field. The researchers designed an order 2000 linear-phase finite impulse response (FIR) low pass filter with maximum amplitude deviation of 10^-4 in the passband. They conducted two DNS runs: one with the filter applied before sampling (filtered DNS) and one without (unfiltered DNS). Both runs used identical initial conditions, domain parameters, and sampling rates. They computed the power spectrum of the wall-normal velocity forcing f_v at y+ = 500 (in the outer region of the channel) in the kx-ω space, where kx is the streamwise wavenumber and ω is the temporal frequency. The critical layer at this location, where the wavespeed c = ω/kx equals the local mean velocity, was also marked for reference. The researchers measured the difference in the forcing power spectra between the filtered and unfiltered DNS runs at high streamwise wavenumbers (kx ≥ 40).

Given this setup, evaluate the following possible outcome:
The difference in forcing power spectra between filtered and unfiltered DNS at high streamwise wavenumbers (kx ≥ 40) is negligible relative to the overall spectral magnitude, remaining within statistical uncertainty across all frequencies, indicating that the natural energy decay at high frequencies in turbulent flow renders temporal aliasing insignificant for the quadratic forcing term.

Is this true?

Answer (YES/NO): NO